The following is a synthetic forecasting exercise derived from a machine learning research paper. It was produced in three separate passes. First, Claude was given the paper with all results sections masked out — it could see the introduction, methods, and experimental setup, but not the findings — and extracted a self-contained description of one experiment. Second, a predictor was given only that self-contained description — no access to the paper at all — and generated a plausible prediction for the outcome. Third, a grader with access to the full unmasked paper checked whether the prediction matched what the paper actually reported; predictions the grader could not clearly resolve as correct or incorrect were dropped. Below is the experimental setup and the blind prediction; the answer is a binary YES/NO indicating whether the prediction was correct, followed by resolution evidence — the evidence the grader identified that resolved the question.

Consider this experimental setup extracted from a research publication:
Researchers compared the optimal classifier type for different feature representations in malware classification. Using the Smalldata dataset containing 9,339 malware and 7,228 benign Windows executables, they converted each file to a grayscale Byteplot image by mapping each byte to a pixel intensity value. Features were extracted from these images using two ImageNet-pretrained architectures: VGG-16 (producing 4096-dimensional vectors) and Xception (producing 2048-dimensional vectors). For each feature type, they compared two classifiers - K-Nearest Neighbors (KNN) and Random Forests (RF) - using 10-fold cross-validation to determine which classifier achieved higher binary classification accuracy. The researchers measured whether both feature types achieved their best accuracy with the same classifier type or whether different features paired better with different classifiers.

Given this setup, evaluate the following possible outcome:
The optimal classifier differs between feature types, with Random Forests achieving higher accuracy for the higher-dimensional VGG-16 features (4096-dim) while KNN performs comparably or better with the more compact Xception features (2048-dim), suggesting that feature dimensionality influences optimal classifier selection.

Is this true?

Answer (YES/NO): YES